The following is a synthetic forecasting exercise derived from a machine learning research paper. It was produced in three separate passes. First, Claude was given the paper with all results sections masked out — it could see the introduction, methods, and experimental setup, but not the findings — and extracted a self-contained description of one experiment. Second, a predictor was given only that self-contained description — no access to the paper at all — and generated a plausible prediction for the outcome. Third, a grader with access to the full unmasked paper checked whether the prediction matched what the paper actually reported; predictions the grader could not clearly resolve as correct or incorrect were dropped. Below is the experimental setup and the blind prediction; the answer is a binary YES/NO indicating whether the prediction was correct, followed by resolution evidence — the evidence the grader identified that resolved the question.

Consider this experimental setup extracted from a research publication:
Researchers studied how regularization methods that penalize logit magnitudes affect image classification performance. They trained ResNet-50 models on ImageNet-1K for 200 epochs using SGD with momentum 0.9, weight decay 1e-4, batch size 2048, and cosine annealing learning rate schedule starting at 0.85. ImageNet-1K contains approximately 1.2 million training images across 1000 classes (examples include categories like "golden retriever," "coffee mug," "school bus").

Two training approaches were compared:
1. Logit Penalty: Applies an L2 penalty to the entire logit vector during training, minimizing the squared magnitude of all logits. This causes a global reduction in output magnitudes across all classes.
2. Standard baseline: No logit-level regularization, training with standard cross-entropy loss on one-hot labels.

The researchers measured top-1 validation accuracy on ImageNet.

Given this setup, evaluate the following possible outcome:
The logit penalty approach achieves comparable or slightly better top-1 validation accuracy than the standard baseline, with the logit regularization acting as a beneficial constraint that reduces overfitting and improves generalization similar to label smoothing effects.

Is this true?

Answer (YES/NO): YES